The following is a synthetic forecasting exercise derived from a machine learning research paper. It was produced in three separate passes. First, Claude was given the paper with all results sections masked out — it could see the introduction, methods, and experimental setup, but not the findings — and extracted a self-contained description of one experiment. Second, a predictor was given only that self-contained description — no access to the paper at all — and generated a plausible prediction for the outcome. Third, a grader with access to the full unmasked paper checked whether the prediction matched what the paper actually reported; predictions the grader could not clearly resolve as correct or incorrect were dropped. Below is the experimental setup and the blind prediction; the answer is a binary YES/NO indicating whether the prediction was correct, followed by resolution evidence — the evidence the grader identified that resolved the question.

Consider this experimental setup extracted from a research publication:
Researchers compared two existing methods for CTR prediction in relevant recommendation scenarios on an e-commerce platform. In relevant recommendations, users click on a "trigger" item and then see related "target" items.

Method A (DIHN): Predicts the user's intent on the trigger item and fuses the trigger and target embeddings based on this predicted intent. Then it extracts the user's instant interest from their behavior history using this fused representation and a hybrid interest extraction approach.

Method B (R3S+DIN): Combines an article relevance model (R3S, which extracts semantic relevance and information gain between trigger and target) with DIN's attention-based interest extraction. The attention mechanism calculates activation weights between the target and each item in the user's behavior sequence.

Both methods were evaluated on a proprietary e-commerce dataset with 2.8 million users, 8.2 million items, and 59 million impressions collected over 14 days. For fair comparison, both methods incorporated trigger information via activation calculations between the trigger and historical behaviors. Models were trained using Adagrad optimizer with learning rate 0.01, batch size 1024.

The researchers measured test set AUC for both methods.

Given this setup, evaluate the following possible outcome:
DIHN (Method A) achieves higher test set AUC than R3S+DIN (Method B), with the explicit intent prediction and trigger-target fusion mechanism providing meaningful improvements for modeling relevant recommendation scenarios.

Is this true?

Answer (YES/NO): YES